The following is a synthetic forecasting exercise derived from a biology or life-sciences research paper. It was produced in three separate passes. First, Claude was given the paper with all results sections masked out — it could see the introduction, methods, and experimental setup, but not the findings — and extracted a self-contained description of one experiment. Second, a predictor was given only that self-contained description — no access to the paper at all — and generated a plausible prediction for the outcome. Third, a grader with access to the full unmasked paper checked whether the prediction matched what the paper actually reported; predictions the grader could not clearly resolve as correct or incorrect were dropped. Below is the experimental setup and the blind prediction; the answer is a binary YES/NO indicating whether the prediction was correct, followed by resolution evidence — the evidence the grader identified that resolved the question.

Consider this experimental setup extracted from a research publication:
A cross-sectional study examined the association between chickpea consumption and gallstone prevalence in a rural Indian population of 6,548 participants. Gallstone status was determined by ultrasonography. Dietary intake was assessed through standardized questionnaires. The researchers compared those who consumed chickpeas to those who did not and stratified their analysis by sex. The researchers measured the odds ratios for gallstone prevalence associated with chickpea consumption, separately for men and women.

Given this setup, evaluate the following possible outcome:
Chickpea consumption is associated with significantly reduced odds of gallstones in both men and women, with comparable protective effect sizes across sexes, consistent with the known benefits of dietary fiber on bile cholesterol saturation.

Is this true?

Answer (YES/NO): NO